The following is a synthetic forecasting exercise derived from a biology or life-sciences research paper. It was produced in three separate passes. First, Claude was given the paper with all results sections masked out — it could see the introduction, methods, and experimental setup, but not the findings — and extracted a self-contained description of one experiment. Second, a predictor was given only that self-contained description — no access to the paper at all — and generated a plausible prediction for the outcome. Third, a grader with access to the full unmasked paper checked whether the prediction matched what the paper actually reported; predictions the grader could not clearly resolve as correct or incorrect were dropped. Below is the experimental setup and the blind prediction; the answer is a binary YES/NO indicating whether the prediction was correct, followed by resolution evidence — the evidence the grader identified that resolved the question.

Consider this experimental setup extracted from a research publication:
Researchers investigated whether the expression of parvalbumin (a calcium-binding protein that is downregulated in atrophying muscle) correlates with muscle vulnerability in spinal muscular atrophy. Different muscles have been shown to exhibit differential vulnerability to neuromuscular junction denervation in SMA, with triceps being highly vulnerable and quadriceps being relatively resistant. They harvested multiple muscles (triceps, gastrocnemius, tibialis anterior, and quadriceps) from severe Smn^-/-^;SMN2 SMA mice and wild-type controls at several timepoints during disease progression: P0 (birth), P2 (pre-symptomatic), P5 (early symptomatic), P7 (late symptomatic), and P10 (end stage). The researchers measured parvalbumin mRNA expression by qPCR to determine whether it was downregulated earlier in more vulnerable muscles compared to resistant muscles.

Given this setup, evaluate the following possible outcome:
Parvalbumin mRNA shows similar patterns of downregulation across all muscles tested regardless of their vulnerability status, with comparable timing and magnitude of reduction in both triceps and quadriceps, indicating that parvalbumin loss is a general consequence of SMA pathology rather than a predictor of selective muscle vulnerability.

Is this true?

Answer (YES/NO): NO